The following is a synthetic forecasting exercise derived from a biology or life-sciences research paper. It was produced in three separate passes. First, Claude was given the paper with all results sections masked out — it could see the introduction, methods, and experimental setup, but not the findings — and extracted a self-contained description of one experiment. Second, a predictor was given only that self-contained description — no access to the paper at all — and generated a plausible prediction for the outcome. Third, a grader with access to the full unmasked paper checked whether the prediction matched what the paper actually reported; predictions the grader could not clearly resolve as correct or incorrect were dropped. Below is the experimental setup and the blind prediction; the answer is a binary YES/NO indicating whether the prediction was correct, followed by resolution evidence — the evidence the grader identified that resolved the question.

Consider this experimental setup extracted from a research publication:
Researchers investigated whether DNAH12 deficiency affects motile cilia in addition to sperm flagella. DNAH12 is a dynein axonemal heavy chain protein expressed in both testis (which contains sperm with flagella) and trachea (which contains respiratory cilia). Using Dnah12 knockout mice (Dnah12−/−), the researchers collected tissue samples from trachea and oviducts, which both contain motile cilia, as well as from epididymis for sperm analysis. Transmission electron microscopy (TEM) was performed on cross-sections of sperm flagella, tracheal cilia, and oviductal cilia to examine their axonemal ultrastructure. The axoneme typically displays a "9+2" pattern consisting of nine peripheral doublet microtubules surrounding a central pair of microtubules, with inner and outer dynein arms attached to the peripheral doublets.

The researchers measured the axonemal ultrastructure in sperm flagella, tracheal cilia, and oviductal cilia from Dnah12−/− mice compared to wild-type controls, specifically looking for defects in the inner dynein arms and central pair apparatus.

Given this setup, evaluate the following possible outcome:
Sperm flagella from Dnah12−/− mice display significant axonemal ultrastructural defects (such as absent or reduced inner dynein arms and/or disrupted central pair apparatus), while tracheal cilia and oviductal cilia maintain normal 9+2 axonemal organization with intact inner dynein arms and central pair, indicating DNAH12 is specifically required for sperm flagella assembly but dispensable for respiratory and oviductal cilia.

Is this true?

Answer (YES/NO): YES